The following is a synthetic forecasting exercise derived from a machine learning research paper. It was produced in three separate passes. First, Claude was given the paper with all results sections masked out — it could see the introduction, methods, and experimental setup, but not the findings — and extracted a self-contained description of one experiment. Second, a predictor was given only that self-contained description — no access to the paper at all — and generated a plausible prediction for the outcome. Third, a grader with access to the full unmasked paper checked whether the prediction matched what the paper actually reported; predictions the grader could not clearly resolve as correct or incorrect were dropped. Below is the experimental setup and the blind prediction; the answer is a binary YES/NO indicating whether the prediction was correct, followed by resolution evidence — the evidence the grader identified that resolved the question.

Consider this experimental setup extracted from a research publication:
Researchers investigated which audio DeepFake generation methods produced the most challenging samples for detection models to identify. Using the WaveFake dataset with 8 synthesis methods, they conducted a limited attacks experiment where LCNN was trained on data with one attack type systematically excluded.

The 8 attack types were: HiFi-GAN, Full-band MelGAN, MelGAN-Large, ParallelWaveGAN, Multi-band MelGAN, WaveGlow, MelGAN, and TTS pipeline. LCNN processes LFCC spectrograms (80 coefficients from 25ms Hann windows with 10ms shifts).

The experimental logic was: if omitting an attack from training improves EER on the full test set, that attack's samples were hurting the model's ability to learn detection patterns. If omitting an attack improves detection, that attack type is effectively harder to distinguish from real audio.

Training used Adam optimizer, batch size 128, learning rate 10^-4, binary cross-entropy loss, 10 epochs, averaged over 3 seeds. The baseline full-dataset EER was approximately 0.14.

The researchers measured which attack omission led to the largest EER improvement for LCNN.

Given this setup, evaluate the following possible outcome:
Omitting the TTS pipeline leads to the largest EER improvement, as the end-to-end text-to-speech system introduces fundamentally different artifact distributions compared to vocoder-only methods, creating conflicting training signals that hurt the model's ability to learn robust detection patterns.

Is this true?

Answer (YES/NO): NO